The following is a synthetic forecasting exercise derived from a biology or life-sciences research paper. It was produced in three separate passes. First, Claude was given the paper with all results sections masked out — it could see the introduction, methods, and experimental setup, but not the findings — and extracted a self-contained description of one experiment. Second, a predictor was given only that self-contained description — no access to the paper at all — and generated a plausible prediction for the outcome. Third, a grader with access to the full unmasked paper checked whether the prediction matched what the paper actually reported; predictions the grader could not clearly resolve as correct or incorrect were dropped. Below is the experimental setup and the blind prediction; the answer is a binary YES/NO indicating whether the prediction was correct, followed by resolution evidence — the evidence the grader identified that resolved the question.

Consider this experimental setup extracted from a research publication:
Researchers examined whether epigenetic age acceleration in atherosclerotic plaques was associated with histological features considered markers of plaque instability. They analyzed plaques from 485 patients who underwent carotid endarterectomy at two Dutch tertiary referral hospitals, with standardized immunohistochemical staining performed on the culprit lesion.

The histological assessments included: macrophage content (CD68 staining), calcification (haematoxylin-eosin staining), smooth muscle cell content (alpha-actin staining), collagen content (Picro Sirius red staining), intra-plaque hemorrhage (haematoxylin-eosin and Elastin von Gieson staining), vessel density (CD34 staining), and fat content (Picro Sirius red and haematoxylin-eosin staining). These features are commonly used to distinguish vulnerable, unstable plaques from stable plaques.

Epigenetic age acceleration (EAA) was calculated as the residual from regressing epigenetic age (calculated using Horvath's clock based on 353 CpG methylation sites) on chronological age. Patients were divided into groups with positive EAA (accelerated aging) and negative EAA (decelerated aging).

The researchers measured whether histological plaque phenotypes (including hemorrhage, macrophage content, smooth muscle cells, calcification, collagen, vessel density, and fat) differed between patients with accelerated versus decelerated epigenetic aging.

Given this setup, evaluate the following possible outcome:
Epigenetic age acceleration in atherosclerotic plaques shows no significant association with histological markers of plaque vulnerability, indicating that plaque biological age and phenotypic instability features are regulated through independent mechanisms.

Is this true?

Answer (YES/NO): YES